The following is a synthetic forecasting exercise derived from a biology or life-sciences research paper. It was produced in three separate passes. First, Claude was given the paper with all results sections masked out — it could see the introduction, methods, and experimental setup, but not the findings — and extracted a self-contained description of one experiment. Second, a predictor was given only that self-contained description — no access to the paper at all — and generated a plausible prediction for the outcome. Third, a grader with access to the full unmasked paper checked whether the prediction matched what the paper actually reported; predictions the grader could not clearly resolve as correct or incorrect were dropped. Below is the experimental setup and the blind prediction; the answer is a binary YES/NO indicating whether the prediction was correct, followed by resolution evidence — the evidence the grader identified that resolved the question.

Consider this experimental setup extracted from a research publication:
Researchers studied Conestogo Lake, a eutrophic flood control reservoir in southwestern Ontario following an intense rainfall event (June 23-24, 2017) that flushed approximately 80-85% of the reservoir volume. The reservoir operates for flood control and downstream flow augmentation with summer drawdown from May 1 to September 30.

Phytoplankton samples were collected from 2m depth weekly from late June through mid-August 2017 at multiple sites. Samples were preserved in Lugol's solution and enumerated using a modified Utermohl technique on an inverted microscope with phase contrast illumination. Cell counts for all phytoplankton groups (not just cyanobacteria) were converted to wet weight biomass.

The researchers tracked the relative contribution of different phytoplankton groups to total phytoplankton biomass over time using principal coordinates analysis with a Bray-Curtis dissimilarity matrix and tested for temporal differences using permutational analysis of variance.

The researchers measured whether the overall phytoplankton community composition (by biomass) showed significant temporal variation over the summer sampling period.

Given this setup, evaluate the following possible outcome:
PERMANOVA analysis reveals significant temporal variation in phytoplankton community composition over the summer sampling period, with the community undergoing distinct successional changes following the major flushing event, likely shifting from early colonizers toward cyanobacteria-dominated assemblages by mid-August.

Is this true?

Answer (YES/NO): YES